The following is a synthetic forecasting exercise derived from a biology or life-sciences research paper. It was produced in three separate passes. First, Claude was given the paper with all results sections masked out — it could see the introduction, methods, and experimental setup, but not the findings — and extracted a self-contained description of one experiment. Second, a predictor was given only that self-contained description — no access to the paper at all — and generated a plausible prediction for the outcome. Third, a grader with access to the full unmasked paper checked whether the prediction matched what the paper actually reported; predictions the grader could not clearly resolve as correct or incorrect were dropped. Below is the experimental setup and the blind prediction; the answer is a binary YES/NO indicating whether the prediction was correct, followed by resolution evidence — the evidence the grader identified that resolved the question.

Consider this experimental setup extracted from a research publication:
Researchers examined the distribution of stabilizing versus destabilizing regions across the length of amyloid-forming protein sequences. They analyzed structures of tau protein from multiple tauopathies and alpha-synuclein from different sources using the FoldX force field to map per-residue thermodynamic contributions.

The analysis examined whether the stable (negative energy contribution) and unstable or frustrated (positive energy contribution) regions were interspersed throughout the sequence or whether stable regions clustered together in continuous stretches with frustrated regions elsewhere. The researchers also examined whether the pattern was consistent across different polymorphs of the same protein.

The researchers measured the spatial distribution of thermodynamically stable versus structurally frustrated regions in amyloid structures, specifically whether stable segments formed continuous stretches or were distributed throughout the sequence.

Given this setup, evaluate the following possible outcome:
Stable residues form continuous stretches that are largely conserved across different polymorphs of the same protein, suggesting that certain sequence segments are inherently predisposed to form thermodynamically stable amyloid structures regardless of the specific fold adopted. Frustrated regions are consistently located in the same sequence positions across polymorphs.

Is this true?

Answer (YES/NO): YES